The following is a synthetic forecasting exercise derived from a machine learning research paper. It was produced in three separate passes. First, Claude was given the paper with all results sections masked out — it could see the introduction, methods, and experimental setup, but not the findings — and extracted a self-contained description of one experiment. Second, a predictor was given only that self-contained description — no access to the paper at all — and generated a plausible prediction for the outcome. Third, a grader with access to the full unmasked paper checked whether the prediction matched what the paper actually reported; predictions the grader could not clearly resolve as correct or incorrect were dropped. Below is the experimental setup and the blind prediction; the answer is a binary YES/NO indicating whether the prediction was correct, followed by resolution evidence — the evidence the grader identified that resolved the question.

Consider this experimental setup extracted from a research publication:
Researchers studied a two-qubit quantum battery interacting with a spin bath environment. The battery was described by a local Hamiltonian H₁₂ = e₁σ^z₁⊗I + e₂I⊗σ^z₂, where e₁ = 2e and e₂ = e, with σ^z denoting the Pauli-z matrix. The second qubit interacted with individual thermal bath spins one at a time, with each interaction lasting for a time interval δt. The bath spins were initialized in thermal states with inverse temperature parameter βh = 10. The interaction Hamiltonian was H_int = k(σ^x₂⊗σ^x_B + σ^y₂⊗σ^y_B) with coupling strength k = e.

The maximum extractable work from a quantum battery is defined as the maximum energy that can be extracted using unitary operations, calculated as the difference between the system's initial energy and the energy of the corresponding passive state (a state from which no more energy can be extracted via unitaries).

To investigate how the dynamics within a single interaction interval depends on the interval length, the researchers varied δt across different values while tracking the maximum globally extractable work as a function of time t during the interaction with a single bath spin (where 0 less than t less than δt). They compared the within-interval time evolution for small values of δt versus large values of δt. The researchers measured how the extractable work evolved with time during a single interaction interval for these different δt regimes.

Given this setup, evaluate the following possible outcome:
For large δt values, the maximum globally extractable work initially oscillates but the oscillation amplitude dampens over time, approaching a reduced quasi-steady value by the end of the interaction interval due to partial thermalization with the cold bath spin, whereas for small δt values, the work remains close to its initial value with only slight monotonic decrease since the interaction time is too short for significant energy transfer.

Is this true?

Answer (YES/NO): NO